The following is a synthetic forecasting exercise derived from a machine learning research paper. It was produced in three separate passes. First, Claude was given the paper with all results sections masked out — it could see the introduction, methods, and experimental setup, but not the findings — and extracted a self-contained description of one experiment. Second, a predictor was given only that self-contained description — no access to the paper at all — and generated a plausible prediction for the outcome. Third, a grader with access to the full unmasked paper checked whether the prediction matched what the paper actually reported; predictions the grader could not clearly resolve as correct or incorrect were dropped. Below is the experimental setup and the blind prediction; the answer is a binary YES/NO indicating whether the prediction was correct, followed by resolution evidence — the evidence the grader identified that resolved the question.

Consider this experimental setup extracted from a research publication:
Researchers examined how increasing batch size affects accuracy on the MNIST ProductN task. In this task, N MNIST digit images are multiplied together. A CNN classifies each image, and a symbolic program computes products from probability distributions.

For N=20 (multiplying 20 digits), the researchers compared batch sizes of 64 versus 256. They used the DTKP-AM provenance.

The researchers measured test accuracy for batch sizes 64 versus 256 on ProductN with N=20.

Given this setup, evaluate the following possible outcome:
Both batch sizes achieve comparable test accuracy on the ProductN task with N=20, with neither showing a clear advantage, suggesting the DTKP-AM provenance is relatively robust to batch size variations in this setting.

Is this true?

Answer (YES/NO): NO